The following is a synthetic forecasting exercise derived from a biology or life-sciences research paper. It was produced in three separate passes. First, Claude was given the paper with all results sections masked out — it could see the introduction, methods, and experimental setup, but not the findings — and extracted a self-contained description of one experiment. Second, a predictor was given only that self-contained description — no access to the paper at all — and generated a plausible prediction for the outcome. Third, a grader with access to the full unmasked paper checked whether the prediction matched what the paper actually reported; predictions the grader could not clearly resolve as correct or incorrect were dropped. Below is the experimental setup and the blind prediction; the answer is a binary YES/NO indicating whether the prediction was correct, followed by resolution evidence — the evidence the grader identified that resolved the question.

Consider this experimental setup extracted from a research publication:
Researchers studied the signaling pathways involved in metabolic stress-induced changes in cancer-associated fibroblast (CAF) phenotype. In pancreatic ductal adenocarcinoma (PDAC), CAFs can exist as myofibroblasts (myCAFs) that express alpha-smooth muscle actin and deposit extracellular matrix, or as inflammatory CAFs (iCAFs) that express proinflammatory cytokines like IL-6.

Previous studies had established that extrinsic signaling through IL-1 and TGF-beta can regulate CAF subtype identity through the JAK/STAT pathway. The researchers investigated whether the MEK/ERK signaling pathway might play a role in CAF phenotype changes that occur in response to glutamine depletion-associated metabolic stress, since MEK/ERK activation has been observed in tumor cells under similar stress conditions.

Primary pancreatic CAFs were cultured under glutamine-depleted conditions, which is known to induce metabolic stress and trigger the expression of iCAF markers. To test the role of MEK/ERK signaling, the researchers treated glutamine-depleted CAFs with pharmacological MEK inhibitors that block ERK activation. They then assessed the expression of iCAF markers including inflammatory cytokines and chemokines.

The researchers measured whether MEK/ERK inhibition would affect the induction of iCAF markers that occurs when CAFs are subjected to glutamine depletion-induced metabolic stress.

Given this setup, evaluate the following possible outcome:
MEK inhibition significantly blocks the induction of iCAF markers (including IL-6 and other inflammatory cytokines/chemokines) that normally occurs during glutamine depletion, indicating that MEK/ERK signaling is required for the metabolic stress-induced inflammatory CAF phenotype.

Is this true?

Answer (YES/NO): YES